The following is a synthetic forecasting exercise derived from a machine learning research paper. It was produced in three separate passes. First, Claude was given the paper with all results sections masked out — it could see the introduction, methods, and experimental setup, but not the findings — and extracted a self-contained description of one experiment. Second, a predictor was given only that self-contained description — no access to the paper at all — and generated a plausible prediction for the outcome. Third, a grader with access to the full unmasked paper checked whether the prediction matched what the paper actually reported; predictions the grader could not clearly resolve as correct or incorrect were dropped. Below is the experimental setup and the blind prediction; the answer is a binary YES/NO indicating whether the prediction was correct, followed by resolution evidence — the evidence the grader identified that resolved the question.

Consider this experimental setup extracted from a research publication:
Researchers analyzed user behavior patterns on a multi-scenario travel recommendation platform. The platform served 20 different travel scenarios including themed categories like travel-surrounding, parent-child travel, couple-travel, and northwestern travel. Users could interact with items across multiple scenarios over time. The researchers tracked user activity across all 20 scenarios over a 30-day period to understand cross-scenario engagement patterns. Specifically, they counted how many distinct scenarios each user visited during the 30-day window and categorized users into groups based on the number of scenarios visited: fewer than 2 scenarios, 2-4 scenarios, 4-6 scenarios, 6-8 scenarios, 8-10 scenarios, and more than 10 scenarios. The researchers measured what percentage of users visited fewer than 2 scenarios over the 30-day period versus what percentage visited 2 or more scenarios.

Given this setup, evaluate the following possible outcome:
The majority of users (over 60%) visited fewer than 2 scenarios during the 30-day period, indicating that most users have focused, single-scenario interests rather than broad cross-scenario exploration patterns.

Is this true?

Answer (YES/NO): NO